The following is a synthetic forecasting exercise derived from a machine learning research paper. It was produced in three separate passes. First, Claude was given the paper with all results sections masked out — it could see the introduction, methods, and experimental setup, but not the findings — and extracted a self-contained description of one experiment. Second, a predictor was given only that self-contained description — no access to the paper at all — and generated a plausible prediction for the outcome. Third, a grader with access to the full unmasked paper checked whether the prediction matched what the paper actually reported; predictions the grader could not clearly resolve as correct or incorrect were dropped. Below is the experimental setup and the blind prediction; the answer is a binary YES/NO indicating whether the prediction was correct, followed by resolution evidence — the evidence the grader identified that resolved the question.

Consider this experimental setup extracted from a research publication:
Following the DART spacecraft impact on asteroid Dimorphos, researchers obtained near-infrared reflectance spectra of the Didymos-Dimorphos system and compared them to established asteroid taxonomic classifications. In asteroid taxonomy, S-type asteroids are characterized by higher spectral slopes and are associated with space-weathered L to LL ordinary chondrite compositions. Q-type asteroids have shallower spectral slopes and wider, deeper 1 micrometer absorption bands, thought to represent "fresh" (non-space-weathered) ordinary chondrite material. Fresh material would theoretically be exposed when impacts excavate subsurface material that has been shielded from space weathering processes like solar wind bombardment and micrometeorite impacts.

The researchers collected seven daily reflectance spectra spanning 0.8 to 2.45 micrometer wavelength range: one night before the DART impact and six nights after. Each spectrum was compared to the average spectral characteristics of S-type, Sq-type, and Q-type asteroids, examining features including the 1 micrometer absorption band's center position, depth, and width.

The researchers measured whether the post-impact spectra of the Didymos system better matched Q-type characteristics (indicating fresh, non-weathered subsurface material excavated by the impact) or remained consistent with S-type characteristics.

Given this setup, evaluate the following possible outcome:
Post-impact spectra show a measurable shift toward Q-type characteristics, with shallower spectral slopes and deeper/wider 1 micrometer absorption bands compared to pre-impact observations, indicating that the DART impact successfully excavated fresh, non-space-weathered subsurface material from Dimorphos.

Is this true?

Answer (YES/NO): NO